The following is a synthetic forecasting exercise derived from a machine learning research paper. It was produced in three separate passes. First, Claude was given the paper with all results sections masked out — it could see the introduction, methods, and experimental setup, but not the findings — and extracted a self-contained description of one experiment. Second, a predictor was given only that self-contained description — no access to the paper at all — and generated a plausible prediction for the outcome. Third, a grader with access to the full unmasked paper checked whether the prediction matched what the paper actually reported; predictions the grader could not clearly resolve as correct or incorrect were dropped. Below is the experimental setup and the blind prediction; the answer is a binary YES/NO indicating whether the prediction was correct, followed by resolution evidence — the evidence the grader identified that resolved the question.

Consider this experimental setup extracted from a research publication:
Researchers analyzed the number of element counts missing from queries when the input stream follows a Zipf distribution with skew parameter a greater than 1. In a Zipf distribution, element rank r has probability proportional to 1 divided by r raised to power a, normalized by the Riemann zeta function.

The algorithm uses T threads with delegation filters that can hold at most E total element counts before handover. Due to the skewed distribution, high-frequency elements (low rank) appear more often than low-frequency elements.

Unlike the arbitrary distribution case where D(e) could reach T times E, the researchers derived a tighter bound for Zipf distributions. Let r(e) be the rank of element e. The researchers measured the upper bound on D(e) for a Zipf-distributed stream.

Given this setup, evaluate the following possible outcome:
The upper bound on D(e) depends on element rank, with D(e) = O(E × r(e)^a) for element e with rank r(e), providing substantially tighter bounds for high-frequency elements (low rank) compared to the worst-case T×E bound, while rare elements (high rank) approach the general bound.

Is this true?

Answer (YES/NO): NO